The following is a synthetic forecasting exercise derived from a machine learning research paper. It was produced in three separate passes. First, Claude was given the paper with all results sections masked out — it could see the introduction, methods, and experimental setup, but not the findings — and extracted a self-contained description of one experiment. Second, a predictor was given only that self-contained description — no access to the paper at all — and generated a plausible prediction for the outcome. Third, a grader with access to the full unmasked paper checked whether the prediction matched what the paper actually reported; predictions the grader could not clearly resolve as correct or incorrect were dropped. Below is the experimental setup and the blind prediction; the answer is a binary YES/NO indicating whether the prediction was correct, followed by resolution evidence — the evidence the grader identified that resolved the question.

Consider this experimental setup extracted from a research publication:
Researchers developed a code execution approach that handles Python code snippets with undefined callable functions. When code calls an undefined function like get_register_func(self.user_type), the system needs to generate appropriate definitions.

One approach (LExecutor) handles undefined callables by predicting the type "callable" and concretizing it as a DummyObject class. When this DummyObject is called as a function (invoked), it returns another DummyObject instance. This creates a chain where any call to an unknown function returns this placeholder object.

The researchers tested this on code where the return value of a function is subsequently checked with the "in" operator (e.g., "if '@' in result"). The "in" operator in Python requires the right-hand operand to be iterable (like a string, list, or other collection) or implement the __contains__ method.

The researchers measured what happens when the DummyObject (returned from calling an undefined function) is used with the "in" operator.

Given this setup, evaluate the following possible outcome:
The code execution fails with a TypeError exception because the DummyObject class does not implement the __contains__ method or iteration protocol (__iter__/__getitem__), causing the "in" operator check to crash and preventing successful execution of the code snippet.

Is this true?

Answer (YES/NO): YES